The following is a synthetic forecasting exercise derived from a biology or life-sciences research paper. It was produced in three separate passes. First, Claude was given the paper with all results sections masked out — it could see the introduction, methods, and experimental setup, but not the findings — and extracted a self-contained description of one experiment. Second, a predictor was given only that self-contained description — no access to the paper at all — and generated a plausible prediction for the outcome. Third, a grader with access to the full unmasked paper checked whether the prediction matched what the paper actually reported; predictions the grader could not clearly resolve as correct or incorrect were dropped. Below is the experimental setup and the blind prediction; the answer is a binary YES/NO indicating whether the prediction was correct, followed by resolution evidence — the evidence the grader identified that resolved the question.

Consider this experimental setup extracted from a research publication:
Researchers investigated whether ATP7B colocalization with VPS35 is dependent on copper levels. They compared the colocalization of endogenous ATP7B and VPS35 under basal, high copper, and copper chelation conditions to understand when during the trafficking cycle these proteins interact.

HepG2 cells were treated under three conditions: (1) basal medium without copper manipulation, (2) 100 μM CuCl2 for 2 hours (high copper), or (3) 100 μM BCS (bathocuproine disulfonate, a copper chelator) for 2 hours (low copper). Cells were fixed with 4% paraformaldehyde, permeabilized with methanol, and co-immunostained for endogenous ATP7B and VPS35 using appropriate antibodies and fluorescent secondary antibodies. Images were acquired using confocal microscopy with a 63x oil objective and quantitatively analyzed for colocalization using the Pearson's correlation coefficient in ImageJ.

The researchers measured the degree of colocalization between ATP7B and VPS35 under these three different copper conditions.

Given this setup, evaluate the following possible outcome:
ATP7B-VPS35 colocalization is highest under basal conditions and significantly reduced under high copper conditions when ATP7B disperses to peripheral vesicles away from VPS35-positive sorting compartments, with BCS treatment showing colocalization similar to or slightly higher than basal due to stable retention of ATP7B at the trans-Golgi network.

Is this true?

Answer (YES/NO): NO